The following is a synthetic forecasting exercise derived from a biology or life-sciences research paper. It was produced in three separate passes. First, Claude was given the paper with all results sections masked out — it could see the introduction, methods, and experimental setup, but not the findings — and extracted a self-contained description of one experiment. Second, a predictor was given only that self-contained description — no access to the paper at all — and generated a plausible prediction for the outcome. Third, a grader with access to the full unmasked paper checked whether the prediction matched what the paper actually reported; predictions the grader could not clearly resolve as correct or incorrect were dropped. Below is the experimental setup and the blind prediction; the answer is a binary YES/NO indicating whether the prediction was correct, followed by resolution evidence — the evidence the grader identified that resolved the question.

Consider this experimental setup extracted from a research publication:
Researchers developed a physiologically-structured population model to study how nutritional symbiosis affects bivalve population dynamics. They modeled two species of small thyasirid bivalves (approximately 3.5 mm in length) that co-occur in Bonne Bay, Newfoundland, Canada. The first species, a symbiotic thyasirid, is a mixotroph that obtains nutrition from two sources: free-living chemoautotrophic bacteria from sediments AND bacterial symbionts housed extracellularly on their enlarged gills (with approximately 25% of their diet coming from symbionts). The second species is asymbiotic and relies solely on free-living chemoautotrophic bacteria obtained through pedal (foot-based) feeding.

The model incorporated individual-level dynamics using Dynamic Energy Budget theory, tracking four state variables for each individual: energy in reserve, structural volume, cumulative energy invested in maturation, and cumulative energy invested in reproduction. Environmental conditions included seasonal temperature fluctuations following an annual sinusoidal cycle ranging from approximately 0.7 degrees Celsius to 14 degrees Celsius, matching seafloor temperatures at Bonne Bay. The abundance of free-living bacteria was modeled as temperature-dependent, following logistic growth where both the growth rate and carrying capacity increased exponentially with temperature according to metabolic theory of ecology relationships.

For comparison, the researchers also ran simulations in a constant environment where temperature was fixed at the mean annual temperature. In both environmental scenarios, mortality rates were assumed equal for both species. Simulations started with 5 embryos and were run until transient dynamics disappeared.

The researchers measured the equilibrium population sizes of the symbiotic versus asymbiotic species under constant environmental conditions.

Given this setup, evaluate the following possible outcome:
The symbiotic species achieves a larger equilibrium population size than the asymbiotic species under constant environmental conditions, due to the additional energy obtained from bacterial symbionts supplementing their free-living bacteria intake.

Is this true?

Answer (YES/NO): YES